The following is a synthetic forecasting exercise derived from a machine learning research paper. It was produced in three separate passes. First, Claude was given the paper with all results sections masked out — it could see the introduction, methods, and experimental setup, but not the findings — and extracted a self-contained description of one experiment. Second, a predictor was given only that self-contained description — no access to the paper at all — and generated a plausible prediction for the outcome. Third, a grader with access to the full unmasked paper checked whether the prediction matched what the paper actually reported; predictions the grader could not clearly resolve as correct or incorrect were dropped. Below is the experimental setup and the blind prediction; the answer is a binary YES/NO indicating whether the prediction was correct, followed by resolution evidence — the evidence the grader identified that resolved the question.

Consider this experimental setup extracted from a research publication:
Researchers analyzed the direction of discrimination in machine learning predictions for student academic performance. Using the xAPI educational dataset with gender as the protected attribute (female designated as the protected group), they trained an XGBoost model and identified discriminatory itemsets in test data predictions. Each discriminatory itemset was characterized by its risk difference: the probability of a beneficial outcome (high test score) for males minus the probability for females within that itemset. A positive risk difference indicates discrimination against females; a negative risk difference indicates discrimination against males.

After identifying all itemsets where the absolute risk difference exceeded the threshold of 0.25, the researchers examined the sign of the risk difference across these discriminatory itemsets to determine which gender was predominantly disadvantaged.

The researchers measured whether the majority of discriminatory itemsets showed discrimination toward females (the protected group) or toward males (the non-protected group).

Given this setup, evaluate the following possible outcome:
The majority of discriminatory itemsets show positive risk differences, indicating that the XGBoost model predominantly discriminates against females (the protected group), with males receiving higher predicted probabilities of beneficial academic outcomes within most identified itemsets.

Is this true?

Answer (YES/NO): NO